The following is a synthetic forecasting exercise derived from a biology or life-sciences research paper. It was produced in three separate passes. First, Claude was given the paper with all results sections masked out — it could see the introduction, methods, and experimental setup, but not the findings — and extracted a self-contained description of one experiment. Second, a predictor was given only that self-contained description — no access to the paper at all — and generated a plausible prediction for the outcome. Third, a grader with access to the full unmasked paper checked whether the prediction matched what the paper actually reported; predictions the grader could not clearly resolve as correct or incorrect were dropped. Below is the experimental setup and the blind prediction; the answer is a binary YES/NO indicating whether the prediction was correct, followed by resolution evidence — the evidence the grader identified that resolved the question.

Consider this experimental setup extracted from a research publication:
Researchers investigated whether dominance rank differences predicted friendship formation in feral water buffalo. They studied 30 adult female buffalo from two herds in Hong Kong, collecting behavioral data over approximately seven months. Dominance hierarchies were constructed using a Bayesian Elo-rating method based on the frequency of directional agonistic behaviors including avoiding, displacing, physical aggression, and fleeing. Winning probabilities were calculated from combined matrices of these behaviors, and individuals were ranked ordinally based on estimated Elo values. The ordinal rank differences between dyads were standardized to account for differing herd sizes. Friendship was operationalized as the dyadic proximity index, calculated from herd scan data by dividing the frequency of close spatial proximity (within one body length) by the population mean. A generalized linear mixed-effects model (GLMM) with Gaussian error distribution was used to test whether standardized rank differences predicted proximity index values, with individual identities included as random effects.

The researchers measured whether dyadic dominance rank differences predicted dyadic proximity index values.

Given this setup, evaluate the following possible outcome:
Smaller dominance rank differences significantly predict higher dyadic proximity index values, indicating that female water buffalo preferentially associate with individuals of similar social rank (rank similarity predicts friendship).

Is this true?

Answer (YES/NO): NO